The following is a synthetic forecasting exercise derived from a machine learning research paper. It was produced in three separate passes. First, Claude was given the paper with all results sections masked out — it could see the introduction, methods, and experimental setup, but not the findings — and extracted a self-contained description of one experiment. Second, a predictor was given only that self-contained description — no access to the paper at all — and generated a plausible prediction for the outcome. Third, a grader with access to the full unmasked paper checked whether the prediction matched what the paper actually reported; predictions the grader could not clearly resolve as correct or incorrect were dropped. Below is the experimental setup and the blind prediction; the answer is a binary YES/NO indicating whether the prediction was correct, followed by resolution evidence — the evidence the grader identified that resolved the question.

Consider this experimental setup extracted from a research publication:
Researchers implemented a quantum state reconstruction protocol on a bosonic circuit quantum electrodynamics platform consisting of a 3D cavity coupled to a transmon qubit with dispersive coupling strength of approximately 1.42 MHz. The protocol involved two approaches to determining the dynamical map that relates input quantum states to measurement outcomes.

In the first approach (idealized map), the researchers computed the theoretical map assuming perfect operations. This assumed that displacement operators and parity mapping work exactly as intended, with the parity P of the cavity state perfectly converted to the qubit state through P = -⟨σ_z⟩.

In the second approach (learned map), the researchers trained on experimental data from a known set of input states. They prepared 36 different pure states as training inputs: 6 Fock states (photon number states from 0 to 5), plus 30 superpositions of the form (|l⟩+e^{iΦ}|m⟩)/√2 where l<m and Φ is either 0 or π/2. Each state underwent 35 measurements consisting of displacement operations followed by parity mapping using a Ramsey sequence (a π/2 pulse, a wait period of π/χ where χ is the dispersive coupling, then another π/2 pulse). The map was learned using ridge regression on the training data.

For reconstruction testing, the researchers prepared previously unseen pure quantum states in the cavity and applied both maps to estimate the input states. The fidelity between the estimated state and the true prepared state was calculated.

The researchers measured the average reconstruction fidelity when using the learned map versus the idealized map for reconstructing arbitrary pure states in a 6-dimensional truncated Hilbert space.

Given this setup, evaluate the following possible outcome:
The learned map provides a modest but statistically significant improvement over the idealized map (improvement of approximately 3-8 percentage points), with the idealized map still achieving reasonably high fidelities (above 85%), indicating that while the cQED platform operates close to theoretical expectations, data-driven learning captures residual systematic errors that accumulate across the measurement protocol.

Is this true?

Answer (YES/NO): NO